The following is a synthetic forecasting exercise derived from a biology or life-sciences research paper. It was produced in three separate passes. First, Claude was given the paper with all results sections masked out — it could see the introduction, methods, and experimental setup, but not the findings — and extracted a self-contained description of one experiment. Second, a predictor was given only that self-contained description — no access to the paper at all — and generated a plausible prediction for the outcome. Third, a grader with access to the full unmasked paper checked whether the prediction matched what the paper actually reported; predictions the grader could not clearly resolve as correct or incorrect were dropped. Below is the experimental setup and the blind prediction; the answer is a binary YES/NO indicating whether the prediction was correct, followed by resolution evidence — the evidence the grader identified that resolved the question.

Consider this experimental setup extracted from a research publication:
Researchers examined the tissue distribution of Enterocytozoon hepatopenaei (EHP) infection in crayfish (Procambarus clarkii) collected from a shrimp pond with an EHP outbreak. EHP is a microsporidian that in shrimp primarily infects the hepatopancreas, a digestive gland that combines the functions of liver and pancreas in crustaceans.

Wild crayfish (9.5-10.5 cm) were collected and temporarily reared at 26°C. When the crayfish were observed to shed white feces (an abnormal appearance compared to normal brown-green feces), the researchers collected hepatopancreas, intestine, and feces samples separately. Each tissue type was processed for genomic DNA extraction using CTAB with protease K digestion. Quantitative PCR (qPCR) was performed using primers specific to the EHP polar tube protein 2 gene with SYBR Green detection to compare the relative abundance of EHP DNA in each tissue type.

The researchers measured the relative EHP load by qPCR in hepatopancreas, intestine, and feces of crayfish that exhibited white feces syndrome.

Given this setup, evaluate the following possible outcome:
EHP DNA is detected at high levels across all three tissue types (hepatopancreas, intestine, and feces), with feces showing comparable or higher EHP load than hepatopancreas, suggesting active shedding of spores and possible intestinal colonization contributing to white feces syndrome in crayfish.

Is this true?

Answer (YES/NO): YES